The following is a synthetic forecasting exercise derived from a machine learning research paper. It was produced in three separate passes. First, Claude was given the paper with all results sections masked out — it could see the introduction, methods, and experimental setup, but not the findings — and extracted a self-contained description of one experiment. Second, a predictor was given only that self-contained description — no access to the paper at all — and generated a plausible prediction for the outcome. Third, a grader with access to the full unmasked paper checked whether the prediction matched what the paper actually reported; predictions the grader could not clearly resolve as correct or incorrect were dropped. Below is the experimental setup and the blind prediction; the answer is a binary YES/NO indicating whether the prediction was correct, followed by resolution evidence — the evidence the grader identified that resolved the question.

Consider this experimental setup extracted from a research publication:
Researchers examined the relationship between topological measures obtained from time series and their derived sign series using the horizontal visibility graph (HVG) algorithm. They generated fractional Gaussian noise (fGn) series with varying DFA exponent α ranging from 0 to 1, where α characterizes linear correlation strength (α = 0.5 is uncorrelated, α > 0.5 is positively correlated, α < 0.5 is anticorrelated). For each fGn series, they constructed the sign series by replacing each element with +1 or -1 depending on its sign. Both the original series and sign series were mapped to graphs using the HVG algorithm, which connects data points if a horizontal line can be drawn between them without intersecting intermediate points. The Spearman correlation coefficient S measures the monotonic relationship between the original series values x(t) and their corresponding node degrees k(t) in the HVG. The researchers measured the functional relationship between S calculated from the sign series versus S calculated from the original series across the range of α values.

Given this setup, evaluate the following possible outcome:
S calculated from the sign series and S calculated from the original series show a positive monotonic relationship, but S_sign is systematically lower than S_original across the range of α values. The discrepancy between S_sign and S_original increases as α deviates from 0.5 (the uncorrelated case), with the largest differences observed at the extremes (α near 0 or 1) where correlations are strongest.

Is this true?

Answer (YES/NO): NO